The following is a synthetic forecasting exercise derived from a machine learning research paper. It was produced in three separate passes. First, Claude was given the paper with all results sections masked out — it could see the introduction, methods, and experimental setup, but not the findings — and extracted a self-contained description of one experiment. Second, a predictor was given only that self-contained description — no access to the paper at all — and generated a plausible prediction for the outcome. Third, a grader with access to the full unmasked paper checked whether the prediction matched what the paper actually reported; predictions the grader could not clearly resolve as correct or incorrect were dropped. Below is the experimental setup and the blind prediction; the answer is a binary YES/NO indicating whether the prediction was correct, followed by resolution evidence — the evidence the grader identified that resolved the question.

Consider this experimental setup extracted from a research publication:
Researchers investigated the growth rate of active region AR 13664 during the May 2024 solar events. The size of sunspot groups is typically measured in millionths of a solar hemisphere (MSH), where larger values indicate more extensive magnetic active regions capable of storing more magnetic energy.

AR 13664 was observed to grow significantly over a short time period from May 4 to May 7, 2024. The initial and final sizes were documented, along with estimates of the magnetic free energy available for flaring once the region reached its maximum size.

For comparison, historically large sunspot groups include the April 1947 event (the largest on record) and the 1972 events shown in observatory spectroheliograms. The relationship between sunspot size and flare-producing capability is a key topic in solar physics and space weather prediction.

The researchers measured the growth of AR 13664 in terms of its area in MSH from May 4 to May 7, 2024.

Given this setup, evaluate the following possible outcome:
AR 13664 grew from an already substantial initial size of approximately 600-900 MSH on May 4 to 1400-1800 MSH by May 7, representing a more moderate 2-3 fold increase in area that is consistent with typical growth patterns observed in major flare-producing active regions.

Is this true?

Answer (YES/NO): NO